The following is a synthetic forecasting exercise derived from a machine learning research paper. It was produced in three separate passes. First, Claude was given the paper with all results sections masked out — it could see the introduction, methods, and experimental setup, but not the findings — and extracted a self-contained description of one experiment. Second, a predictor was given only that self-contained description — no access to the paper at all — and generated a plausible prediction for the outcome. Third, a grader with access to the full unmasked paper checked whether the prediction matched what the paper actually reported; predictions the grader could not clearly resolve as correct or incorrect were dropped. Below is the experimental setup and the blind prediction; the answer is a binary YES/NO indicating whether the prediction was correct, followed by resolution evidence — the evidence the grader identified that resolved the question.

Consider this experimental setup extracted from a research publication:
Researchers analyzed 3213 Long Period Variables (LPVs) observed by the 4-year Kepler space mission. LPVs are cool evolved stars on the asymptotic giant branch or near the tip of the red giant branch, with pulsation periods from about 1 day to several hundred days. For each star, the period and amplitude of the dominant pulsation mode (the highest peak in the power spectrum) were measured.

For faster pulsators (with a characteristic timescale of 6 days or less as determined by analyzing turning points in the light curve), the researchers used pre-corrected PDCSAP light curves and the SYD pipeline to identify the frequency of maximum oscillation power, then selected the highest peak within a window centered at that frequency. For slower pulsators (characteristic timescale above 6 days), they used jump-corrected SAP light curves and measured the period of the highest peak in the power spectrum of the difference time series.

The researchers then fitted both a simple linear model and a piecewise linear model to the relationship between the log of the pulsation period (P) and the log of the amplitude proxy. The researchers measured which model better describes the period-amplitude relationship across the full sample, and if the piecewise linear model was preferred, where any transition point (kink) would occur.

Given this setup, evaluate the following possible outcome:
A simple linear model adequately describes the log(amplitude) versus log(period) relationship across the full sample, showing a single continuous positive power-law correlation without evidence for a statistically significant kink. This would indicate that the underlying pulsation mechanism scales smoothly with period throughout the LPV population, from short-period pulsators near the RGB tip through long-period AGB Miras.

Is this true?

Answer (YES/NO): NO